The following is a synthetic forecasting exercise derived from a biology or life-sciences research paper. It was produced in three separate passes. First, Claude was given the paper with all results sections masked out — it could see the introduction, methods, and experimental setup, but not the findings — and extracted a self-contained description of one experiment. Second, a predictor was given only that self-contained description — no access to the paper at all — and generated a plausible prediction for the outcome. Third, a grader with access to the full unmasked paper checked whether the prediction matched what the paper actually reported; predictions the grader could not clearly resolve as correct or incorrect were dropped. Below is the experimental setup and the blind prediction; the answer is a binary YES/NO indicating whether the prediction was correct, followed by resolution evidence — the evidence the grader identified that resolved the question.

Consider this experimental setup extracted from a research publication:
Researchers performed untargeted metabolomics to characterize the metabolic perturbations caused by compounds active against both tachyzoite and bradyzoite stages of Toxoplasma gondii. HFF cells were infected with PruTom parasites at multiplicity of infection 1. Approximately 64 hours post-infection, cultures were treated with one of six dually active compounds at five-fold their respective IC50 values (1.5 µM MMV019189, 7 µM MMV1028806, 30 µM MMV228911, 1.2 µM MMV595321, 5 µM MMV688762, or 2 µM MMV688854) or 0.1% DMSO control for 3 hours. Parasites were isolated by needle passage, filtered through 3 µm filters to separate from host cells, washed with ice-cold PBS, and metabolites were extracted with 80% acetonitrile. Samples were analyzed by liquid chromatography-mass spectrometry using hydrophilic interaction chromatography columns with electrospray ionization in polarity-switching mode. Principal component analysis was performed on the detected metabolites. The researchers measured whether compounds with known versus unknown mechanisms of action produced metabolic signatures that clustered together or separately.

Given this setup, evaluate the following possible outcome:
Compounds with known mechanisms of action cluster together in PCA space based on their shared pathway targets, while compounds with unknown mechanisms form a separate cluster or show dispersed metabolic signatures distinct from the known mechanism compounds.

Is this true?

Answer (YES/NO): NO